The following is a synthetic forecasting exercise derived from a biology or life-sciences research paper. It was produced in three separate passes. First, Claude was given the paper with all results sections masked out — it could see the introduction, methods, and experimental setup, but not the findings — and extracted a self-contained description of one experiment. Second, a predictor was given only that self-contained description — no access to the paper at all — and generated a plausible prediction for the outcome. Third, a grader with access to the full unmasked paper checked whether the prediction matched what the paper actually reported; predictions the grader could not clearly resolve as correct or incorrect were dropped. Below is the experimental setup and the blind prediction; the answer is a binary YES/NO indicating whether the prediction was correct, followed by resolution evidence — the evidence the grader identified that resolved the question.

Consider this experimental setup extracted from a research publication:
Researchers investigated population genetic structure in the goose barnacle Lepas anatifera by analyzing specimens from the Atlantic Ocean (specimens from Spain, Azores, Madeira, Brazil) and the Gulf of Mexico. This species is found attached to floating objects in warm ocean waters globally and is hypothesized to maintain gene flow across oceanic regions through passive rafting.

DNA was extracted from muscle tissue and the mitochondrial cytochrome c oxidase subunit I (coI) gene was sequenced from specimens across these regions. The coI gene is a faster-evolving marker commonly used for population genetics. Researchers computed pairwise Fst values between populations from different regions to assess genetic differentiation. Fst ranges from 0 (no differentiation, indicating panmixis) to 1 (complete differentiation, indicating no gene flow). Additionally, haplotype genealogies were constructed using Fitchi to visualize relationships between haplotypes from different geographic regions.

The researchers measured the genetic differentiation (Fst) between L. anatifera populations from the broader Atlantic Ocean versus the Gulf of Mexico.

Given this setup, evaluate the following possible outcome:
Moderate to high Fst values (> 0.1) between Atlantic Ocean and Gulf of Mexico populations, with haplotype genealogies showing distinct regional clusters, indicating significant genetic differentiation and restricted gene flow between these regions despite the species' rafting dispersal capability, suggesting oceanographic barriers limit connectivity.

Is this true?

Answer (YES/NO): NO